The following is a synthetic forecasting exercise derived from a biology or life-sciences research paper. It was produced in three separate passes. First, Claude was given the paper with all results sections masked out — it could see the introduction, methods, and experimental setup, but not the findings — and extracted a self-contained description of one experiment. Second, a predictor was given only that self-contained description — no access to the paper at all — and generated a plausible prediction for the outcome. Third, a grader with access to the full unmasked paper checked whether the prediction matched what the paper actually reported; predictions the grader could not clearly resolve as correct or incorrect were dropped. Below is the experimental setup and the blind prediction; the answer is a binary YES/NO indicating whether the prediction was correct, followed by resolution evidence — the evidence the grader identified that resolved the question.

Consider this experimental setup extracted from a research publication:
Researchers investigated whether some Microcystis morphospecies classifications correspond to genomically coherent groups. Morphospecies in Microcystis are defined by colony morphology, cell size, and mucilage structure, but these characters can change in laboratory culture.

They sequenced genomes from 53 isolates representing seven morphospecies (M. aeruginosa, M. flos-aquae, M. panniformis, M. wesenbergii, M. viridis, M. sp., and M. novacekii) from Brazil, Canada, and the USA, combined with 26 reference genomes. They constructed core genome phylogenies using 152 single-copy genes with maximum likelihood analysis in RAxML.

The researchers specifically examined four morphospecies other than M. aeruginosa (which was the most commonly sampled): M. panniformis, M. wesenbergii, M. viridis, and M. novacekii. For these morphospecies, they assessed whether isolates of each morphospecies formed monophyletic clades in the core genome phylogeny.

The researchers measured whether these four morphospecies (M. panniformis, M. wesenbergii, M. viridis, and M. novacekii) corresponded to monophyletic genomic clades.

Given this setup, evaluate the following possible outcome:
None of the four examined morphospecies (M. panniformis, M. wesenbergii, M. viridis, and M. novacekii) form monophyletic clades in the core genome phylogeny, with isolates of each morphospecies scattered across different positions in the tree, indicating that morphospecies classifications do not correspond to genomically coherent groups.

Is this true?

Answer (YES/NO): NO